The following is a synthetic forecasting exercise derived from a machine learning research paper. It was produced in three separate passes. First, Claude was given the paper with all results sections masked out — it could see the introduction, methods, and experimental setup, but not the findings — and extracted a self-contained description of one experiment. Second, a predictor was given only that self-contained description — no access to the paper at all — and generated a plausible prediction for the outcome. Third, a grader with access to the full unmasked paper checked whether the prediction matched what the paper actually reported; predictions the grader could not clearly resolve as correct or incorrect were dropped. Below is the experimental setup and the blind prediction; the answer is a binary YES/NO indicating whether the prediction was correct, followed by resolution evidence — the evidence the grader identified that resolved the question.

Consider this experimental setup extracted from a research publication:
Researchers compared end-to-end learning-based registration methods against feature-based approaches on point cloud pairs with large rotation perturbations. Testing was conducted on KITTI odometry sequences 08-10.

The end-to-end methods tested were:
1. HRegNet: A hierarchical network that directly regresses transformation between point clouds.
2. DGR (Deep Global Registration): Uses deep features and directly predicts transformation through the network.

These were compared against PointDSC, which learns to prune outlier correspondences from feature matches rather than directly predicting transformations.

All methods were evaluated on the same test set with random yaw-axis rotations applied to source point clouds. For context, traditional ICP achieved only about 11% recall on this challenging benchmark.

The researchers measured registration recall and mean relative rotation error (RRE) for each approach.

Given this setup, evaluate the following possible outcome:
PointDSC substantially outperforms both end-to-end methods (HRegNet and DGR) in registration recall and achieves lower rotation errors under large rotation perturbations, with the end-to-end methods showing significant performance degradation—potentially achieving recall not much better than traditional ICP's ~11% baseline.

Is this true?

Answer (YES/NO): NO